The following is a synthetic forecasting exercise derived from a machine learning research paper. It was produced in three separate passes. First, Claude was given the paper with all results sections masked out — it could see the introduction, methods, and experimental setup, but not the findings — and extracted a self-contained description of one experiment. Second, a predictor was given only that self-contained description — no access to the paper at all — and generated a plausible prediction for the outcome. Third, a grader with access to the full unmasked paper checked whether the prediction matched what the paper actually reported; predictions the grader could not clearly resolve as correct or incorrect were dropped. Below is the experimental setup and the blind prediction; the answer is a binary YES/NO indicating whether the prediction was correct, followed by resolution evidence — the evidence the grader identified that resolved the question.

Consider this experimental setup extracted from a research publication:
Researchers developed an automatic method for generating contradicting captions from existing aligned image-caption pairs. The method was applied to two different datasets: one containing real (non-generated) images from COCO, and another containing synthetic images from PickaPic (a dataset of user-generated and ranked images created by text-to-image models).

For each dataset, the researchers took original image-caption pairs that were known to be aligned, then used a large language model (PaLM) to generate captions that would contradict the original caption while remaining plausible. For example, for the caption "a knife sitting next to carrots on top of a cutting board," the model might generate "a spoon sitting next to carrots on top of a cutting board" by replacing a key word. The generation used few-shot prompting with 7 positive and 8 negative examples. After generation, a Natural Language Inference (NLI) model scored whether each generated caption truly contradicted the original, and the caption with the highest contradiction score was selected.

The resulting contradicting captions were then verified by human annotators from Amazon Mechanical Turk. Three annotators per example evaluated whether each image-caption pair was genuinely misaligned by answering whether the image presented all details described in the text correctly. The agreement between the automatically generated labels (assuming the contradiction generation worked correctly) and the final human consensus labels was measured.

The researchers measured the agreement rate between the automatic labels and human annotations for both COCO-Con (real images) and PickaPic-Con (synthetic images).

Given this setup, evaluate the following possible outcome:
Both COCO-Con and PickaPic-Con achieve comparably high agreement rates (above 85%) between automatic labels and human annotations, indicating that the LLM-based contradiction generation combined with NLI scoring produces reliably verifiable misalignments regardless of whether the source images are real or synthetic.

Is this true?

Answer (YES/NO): NO